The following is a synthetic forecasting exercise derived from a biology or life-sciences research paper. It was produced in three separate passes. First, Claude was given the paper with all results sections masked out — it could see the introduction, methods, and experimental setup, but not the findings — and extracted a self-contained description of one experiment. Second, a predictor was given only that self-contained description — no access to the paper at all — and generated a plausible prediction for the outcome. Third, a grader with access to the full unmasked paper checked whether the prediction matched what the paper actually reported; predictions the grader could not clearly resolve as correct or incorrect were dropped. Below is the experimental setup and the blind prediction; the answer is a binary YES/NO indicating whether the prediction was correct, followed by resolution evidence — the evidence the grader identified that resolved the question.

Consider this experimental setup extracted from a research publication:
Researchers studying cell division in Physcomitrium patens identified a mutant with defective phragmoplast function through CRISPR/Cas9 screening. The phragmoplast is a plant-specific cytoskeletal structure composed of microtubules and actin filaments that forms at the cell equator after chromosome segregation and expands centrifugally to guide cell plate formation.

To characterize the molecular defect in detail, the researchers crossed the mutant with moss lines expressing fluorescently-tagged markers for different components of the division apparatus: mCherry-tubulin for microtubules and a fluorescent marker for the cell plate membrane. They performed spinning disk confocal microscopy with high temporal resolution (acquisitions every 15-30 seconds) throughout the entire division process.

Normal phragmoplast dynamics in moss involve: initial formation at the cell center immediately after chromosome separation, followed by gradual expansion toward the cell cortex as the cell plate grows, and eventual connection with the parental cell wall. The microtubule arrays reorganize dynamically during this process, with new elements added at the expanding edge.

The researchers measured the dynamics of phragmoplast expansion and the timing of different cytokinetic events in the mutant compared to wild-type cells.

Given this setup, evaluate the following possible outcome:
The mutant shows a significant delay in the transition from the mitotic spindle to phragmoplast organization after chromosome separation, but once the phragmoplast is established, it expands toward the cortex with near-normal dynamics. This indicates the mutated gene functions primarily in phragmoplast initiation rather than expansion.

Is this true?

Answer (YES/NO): NO